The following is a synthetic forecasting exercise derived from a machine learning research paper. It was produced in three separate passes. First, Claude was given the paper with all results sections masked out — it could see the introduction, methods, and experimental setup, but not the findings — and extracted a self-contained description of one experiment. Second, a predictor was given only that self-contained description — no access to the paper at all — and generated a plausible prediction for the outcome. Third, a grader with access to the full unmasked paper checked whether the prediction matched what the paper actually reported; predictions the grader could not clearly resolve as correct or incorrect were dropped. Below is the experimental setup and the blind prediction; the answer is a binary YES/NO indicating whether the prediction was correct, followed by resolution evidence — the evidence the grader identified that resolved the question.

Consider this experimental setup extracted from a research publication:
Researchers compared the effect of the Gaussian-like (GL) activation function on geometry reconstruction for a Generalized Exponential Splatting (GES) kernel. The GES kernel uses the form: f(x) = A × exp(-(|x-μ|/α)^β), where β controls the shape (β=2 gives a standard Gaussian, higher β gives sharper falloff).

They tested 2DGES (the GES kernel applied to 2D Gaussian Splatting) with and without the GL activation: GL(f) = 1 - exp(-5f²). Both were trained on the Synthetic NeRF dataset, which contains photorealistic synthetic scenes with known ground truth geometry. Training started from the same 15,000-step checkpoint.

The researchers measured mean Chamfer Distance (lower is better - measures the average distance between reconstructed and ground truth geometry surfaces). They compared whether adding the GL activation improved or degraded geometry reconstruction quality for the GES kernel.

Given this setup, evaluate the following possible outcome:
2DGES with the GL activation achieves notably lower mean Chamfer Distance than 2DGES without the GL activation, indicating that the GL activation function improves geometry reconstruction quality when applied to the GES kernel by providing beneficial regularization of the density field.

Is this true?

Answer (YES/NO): NO